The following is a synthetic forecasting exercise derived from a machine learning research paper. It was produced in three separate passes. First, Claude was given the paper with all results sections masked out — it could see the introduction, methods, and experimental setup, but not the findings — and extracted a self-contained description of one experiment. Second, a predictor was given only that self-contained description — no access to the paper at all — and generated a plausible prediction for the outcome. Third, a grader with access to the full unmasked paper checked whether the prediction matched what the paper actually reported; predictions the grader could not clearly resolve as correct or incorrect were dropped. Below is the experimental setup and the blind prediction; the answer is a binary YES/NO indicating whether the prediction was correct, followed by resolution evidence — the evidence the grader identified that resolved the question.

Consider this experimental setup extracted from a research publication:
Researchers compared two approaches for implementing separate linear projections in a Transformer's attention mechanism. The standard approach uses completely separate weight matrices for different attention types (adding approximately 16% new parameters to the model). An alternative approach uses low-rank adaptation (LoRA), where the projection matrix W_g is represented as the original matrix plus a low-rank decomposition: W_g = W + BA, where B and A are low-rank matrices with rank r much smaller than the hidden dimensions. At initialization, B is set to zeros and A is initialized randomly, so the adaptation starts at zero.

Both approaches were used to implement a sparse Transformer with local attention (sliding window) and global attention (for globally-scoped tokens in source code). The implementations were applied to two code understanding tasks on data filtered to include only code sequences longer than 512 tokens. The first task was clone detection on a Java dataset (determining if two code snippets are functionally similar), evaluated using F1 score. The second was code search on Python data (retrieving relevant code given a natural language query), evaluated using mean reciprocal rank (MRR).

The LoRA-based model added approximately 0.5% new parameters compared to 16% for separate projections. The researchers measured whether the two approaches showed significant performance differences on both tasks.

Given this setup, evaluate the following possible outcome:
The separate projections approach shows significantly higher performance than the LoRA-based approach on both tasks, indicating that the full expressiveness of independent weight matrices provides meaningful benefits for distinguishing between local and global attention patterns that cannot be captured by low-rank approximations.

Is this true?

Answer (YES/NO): NO